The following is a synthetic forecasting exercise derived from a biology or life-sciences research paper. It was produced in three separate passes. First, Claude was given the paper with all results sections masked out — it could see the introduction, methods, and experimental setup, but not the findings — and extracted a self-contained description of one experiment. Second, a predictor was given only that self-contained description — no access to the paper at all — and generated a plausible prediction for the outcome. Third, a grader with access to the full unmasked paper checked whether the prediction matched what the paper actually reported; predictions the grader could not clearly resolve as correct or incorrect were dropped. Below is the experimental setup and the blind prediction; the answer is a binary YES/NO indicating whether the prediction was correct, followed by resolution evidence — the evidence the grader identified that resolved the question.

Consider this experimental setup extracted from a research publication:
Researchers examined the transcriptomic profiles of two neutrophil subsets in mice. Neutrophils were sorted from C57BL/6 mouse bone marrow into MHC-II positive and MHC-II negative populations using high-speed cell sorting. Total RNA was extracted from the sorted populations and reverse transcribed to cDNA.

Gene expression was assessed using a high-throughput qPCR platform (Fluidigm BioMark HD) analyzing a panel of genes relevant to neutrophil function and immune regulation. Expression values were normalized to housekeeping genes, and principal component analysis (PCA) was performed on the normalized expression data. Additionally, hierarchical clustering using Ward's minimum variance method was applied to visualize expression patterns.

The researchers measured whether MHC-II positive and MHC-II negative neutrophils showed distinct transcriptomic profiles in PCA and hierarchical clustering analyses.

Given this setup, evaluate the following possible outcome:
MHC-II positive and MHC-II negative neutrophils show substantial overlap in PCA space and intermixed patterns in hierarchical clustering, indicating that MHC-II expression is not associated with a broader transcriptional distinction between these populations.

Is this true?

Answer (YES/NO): NO